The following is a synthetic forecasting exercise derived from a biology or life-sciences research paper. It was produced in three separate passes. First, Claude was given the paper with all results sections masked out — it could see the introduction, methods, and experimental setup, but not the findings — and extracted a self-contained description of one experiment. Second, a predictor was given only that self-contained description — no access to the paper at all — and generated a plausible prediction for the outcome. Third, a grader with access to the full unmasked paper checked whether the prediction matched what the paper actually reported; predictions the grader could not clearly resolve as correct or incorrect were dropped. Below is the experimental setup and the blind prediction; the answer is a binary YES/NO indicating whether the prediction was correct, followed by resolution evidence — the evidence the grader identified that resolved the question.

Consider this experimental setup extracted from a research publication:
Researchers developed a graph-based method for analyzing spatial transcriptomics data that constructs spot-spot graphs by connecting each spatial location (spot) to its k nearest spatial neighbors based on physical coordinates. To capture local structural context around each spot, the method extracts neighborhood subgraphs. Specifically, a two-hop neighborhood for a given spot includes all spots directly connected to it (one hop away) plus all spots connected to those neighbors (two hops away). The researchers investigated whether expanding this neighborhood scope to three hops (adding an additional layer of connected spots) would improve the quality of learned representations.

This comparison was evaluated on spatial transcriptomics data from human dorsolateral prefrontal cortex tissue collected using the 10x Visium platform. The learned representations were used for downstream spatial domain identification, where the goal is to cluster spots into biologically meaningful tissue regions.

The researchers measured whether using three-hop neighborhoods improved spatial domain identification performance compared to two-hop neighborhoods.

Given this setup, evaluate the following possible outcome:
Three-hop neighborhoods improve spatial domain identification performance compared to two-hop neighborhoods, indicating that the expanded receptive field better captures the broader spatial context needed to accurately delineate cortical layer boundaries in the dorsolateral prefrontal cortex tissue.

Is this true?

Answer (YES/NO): NO